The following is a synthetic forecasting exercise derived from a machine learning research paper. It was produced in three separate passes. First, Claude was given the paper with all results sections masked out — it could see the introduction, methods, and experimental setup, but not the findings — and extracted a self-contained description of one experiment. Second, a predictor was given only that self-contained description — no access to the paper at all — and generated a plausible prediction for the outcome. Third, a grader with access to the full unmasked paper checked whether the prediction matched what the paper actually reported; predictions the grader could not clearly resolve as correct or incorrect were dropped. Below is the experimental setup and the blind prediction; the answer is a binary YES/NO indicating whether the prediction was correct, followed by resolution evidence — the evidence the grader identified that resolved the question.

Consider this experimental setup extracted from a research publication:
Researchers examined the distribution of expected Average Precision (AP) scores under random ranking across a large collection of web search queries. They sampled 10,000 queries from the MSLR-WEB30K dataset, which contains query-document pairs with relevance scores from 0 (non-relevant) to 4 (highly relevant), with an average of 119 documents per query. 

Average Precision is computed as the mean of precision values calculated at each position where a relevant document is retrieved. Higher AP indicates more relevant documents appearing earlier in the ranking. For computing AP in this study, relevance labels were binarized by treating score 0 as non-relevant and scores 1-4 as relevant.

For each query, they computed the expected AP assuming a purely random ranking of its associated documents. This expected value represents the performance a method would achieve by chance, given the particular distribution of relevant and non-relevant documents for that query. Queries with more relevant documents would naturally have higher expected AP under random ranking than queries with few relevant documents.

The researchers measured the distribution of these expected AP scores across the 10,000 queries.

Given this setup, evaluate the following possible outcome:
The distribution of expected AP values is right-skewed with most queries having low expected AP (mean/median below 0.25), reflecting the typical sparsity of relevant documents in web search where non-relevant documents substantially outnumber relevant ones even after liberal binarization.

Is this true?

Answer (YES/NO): NO